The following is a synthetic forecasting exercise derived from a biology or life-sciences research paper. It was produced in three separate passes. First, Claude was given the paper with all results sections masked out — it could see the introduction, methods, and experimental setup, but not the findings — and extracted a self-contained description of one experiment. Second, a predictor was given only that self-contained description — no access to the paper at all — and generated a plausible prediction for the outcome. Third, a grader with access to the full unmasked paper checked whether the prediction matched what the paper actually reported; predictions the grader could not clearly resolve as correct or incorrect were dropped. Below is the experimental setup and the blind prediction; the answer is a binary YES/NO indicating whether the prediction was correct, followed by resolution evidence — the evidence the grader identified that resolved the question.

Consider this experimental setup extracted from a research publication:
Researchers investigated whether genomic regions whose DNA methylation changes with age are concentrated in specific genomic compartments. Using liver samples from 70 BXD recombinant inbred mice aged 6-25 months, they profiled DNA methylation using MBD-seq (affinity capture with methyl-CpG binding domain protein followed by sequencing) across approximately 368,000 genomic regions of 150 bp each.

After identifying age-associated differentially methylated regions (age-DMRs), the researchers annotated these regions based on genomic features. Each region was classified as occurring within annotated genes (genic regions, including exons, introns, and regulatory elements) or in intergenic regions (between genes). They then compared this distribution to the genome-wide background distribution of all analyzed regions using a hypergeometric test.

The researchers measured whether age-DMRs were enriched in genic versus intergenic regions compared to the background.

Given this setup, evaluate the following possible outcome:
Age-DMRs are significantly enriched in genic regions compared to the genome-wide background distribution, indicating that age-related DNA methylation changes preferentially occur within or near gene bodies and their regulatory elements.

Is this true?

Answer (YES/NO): YES